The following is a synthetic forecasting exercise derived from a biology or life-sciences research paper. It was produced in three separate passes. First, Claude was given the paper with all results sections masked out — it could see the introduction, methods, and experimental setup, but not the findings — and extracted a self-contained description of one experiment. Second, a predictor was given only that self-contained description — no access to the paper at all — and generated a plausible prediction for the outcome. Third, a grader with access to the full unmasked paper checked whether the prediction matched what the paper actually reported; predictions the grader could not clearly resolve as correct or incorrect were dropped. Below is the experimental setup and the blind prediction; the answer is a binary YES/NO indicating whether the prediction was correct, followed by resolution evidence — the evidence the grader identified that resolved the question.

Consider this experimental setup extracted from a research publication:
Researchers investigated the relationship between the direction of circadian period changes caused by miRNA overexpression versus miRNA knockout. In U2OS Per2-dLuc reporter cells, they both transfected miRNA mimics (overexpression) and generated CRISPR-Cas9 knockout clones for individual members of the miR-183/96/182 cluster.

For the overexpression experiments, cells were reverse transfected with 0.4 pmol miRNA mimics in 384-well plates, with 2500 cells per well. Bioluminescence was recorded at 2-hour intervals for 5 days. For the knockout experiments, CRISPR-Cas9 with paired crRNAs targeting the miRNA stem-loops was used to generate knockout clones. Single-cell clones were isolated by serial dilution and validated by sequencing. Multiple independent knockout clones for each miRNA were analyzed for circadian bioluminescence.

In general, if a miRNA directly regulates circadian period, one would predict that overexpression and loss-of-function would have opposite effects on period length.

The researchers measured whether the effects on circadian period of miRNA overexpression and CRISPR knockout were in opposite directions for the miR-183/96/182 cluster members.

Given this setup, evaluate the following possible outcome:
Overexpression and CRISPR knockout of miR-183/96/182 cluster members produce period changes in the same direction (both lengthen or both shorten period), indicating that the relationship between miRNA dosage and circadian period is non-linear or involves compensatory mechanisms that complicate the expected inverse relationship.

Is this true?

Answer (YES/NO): NO